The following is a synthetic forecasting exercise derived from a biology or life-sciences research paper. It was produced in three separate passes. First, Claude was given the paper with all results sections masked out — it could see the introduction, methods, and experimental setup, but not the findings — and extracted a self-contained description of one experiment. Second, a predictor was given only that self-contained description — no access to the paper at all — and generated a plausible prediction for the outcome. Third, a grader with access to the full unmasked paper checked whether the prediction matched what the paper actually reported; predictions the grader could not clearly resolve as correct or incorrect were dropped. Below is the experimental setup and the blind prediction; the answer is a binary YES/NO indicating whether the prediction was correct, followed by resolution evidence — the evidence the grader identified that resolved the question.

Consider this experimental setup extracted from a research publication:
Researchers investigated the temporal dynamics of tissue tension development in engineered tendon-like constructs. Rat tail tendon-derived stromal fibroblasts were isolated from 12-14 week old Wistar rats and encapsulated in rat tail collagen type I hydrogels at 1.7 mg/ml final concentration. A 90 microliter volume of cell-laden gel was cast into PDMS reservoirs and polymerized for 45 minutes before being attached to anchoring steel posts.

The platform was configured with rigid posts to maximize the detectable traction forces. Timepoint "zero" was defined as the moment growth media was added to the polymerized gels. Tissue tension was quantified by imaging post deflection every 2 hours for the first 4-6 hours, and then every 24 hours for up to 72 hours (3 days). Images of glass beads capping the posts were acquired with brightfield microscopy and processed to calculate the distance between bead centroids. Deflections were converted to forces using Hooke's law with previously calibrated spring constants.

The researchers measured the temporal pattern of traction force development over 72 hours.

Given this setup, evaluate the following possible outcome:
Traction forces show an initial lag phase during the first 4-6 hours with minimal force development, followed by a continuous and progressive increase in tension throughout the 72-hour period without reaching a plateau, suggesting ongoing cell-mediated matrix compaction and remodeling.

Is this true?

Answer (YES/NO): NO